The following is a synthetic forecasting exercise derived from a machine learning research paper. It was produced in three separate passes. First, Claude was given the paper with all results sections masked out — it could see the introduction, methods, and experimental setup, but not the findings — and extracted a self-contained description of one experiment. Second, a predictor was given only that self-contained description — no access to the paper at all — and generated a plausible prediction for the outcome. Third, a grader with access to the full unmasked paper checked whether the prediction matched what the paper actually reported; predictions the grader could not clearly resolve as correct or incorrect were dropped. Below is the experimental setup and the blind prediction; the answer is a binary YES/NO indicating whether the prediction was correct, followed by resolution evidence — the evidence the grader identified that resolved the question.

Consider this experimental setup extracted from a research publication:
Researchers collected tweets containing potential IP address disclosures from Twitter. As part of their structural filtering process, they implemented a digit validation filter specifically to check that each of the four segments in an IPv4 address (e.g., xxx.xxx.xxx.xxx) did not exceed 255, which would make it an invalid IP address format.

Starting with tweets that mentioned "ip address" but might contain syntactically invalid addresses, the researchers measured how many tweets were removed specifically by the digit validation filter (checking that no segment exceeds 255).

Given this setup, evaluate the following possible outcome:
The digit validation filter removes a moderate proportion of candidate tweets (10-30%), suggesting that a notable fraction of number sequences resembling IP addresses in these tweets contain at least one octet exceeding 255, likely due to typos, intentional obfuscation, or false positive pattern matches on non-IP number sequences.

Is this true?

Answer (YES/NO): NO